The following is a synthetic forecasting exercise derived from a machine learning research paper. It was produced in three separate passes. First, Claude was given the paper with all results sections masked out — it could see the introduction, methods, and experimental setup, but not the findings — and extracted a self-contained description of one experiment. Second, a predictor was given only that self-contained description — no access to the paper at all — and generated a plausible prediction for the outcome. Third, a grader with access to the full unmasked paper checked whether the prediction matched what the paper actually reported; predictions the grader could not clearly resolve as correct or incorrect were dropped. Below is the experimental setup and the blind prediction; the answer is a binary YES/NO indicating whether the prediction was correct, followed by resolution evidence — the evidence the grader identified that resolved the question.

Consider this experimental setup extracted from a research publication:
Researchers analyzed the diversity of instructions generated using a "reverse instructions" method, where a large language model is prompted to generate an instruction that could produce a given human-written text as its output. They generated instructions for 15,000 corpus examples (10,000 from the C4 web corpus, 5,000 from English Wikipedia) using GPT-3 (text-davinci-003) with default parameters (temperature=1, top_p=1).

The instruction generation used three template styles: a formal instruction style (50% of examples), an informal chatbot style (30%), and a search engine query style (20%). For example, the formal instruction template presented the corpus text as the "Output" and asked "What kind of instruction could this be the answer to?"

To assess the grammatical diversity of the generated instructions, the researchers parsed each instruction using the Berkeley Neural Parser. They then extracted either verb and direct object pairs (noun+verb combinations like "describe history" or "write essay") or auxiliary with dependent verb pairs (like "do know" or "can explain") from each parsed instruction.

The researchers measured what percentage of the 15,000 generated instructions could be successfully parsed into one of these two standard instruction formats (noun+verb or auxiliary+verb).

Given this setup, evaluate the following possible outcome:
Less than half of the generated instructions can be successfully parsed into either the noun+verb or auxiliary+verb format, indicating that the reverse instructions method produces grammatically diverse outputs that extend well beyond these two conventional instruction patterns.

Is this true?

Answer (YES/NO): NO